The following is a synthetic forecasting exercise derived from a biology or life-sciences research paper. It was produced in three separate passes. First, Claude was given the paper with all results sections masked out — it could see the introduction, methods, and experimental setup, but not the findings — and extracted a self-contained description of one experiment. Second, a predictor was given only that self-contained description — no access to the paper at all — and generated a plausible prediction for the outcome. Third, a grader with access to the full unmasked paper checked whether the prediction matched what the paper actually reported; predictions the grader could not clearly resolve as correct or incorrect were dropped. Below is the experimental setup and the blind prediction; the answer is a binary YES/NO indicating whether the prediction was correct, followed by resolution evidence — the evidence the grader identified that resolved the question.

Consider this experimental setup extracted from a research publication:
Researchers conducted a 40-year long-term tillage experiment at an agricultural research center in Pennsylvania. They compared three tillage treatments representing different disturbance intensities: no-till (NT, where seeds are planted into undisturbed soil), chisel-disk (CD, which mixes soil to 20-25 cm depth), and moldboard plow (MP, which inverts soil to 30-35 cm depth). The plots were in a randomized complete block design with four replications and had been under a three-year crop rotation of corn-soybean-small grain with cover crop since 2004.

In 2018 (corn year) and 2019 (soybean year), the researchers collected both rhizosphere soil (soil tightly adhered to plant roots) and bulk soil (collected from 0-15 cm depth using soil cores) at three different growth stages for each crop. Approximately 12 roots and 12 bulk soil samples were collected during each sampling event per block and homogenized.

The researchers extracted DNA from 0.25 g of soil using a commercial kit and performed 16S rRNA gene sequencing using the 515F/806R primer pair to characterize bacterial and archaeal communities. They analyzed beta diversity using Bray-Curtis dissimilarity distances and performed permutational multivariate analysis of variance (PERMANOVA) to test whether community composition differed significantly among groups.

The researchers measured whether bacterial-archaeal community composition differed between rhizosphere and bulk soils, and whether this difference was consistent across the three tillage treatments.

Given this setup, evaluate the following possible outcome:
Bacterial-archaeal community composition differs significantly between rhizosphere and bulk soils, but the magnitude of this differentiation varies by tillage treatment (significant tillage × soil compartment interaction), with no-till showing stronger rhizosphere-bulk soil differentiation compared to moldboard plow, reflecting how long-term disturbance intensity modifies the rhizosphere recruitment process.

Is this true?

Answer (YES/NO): NO